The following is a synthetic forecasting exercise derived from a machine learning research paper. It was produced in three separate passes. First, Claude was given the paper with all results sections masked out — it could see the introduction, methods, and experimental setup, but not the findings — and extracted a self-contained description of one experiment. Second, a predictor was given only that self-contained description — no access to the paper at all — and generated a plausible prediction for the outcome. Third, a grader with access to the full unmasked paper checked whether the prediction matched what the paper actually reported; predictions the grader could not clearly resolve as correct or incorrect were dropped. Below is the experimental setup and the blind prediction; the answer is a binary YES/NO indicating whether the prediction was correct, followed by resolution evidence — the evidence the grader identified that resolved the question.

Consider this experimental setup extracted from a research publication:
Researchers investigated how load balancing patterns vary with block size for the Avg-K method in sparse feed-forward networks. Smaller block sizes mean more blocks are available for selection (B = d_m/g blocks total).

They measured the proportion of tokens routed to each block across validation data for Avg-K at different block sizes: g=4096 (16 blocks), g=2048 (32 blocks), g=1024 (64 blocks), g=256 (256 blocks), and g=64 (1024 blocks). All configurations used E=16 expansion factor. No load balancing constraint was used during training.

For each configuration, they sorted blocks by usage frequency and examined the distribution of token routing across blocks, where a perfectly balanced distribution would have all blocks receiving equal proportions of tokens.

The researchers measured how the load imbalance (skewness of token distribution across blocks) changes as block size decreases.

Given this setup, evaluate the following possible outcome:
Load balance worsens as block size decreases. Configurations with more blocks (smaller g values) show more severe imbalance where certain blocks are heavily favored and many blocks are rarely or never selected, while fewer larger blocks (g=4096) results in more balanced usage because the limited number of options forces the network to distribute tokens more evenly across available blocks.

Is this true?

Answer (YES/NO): NO